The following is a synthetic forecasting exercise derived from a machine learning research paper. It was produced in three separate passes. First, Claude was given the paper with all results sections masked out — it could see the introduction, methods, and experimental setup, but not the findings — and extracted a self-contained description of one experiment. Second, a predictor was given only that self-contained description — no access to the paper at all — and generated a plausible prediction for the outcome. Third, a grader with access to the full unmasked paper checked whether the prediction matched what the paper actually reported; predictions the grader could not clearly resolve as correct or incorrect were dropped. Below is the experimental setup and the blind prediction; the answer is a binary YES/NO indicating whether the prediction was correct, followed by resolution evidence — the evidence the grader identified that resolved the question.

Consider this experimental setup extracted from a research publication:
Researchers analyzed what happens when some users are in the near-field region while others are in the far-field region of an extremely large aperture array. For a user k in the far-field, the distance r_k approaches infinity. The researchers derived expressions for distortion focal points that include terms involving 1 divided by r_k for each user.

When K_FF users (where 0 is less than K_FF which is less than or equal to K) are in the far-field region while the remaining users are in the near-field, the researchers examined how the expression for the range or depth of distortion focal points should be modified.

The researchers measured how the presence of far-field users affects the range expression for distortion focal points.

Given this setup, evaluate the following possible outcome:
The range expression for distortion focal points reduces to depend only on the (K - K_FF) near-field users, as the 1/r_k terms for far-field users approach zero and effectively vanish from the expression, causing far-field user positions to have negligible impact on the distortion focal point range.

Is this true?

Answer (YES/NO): YES